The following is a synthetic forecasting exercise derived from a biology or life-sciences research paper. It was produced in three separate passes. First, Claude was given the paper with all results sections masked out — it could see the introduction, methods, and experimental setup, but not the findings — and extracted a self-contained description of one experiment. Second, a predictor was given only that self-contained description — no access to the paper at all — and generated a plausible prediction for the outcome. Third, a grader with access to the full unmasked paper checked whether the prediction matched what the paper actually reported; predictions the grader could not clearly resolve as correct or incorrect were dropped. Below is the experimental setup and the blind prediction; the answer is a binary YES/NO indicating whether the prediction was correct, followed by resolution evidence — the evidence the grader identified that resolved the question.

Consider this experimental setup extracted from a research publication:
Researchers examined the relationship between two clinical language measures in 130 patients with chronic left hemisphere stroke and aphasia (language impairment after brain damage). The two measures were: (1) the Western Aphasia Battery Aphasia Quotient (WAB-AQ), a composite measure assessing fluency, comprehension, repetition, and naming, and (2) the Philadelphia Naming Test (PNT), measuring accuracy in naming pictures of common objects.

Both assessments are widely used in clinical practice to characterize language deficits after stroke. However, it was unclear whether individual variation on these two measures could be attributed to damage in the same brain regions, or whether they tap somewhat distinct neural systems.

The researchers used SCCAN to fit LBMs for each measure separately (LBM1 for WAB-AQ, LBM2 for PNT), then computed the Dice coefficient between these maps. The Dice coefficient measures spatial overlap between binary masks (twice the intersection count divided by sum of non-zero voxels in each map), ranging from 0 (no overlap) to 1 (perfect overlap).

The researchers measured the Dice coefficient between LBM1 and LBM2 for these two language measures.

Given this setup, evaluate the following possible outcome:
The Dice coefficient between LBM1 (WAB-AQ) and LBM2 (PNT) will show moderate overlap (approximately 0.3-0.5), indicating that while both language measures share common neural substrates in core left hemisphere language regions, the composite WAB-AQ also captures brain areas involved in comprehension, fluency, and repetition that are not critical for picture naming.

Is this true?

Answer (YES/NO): NO